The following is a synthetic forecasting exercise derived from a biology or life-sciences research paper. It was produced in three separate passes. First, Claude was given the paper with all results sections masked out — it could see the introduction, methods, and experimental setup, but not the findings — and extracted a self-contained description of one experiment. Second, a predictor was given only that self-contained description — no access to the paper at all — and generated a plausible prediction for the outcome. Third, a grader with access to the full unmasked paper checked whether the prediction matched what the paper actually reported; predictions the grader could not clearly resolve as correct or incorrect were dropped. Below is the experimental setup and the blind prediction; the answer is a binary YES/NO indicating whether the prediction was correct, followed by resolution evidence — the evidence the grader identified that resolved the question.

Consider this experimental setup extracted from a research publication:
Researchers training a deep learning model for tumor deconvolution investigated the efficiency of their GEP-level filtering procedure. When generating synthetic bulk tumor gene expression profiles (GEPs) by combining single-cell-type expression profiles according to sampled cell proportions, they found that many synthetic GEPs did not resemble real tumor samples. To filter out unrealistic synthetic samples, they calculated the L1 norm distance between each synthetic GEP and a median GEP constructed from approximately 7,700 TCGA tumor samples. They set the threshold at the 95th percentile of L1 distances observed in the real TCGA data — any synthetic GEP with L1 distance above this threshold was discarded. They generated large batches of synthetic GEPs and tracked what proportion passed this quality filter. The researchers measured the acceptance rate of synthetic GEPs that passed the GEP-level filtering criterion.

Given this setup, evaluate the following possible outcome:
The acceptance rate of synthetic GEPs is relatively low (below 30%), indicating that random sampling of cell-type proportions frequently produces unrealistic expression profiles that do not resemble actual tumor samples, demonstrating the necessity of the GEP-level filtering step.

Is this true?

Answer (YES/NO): YES